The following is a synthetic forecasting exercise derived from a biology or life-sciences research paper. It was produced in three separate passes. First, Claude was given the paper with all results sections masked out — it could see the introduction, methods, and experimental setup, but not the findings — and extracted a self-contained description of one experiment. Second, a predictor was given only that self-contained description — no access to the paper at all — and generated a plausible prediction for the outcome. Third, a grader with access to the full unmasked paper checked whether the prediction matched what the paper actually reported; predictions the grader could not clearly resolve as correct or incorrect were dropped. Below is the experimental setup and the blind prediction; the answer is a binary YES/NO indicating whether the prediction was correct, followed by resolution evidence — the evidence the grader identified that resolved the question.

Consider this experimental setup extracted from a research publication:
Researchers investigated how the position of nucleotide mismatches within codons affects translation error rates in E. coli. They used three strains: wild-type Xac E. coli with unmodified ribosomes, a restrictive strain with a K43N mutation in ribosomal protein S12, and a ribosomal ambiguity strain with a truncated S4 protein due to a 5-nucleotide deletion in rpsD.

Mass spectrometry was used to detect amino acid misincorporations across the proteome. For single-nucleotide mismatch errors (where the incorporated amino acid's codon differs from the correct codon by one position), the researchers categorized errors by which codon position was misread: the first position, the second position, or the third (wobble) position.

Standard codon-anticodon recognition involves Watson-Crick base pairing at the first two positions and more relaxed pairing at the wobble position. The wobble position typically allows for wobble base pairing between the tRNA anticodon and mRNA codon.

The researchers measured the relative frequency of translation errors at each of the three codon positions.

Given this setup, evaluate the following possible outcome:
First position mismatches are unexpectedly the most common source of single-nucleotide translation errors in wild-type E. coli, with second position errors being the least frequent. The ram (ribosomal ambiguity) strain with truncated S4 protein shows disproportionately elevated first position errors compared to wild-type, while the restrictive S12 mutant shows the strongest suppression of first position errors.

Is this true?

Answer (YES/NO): NO